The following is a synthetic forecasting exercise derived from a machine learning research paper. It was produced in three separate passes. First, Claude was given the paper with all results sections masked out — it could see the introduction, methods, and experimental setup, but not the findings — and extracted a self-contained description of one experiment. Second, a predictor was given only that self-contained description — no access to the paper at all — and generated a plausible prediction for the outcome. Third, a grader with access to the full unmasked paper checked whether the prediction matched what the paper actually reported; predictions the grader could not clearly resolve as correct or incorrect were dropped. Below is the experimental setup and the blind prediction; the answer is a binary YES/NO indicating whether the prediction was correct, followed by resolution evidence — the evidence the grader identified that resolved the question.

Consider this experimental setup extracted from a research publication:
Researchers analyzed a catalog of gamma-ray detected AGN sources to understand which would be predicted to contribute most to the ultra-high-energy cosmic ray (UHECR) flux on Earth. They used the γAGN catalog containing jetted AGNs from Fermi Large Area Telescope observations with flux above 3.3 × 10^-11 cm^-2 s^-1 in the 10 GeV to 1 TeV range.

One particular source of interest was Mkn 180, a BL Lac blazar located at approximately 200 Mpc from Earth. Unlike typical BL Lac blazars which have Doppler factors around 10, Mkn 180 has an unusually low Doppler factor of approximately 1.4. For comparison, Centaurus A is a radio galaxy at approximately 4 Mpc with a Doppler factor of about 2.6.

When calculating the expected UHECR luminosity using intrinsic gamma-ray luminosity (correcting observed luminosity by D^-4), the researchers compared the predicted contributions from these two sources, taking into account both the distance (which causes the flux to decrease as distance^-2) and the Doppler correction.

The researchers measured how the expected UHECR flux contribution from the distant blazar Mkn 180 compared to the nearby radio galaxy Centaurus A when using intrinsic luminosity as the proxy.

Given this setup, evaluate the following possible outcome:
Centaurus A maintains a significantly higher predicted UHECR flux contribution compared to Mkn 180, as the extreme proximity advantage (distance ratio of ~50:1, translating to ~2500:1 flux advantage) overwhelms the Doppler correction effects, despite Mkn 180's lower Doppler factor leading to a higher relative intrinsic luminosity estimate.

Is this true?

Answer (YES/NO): NO